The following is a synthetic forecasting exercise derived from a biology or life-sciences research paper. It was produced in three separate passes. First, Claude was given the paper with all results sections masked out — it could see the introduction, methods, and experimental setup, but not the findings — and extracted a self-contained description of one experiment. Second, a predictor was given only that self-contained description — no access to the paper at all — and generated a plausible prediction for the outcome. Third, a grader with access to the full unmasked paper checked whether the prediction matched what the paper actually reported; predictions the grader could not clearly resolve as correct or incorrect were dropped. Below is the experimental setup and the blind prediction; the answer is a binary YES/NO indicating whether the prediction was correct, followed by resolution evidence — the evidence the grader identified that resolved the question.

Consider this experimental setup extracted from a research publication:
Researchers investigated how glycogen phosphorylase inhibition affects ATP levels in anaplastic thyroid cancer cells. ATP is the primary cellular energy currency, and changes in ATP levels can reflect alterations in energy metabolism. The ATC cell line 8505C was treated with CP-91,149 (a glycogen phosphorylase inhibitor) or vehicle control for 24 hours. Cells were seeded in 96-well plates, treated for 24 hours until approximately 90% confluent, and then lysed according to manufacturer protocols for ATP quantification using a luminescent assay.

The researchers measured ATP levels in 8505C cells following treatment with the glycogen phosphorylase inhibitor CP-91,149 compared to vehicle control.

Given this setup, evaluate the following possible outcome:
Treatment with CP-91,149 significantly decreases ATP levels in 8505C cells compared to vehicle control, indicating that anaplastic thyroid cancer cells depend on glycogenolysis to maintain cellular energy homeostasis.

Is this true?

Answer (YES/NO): YES